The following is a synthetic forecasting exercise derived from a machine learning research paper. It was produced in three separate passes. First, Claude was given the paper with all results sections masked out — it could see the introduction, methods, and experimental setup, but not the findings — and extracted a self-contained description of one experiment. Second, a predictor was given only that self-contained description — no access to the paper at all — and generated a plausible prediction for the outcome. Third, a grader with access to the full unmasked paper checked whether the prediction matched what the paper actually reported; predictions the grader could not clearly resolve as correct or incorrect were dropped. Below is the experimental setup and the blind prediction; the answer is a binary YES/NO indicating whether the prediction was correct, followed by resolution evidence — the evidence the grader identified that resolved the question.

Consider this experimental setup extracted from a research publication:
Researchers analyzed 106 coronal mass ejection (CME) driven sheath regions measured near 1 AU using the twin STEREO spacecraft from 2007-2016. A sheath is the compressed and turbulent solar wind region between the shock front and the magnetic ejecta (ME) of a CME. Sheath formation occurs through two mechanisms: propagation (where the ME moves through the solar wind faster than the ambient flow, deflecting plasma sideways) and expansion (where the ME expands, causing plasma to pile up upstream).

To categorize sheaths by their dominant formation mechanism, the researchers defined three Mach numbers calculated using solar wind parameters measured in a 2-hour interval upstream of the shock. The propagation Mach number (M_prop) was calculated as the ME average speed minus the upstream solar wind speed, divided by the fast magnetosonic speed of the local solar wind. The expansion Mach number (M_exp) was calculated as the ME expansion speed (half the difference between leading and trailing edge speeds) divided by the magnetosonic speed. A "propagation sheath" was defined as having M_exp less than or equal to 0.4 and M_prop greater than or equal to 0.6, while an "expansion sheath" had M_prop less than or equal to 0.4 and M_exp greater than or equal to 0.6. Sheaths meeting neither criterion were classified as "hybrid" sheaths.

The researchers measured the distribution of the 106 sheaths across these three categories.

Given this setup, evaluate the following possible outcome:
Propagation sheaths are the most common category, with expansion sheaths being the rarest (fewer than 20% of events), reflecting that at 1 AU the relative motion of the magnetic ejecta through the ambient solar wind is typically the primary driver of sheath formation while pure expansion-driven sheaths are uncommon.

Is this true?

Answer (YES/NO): NO